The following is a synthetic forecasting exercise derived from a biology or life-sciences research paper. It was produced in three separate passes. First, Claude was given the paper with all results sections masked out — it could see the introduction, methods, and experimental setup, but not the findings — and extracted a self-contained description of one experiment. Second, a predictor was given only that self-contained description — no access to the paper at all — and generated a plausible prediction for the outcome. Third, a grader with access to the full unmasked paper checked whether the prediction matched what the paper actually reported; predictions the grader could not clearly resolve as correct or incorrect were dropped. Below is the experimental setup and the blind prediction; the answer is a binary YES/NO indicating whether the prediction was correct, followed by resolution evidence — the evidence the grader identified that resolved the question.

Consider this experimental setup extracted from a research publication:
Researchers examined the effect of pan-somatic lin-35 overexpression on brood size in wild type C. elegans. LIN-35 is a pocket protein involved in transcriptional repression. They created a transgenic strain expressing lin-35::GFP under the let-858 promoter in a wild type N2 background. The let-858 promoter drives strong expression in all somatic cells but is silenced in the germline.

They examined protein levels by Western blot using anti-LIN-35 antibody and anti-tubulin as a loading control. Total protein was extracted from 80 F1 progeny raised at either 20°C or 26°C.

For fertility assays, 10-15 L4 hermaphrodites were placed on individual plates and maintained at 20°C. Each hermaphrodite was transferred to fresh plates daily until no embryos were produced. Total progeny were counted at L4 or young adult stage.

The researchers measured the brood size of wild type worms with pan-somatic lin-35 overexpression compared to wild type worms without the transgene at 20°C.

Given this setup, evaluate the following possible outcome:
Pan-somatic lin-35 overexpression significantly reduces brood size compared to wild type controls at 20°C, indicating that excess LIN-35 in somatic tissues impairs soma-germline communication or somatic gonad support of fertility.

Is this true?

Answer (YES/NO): YES